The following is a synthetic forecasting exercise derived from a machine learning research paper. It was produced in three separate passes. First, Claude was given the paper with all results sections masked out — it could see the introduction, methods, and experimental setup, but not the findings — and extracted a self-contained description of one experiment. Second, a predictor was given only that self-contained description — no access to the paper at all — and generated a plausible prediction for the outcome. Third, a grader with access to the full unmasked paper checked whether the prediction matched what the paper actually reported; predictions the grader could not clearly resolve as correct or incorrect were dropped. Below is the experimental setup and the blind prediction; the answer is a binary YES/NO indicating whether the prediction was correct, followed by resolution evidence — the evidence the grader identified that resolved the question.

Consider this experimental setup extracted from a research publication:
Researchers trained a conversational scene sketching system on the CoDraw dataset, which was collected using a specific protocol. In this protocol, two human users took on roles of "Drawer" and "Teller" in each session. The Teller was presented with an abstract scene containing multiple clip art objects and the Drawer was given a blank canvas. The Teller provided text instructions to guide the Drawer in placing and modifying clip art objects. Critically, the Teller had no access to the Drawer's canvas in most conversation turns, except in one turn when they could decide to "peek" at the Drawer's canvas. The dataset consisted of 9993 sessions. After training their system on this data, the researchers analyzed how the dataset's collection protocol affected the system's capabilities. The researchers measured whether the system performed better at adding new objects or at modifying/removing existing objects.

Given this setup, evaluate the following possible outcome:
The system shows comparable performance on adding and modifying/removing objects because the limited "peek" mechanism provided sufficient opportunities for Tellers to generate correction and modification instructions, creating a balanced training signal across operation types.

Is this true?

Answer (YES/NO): NO